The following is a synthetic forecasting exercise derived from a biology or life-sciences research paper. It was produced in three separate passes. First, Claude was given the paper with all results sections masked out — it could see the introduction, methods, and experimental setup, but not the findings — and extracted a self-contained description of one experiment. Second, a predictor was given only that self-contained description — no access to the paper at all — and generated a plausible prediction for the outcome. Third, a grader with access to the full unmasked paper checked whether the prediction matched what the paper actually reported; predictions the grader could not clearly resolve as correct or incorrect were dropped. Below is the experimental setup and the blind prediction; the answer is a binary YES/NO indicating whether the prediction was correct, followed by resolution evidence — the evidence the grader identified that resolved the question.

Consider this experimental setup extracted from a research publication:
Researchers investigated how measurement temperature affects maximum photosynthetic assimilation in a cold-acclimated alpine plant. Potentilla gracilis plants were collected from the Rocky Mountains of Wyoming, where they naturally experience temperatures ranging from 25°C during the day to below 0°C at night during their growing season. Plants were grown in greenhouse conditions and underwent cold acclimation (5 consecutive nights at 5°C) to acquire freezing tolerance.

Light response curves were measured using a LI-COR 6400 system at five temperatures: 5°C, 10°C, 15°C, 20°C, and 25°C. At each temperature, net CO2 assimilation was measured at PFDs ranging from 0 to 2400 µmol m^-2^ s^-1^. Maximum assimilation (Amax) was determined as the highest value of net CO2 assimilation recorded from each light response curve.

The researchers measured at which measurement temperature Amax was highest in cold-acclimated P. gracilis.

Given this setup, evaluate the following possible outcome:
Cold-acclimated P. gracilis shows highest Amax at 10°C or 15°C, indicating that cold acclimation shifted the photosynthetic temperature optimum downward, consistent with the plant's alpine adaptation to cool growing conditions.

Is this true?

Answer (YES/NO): NO